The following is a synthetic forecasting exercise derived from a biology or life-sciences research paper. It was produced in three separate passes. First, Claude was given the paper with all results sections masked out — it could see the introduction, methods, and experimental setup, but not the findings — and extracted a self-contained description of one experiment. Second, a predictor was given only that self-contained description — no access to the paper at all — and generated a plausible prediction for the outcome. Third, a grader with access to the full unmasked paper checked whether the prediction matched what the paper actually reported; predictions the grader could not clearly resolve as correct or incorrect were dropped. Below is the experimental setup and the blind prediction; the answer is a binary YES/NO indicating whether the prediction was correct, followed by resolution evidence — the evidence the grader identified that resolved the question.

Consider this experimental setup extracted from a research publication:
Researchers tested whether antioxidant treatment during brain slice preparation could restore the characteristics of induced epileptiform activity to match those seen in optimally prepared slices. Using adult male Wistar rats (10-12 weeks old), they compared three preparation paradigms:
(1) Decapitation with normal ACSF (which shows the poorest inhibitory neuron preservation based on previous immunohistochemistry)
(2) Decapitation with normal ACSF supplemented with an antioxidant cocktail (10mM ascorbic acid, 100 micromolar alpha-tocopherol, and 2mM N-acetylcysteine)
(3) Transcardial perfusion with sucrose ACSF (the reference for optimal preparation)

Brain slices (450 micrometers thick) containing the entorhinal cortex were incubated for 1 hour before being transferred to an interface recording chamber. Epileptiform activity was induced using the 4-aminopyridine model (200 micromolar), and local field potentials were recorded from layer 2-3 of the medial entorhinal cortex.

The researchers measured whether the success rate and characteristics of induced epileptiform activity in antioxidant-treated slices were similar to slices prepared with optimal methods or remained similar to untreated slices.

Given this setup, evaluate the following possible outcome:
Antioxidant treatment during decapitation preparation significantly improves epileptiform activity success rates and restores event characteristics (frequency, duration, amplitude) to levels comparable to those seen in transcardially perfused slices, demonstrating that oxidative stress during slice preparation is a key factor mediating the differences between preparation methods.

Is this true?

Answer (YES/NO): NO